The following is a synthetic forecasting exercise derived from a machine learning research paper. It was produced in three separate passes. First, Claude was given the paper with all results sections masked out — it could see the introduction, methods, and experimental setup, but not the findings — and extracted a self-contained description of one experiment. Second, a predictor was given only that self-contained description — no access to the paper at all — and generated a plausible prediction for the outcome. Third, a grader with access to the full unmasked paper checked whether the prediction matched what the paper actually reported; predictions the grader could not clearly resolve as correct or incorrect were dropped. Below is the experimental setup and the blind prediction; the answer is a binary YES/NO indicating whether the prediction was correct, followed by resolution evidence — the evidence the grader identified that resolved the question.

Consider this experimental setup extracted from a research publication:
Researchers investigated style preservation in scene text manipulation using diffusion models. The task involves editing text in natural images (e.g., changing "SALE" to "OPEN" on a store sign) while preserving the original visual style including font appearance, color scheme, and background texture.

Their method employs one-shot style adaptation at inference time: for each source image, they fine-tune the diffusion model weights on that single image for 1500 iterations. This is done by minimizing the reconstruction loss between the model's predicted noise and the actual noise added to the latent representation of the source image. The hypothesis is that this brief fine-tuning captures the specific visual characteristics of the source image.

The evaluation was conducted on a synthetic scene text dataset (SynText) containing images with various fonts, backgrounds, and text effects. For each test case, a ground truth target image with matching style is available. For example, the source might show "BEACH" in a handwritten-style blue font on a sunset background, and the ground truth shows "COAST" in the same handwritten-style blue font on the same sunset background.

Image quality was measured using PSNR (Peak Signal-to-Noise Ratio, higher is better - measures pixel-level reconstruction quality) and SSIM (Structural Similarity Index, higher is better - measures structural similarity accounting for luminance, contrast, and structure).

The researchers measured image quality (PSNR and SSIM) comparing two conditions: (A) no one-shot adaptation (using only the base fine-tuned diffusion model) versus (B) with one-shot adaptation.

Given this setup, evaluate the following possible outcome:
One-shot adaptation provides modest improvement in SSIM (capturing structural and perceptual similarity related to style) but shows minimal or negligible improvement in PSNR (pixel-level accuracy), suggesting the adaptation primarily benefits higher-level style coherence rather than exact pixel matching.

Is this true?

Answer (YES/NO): NO